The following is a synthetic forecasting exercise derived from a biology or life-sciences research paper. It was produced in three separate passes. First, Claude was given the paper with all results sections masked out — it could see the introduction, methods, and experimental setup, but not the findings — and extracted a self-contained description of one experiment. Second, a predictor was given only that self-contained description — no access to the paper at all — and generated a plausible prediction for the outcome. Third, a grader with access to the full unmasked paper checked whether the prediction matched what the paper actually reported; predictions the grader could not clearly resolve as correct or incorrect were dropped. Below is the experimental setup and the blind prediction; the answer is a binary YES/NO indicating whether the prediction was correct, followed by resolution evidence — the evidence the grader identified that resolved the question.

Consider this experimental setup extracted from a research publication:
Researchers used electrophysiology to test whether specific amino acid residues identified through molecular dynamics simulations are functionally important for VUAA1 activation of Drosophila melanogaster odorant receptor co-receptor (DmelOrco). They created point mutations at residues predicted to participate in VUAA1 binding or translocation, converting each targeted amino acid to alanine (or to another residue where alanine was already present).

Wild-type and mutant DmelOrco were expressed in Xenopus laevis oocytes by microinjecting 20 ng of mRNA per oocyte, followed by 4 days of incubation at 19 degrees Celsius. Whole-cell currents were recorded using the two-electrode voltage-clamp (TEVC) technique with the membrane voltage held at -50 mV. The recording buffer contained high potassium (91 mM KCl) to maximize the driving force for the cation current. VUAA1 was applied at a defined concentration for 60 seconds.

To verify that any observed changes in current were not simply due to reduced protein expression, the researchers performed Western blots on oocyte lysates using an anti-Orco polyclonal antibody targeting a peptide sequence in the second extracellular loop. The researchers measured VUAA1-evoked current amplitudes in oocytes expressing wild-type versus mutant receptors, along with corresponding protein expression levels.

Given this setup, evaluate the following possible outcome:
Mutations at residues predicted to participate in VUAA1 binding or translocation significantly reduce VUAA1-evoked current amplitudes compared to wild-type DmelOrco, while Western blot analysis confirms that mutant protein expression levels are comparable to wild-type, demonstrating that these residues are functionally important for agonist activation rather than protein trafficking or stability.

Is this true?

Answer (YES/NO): NO